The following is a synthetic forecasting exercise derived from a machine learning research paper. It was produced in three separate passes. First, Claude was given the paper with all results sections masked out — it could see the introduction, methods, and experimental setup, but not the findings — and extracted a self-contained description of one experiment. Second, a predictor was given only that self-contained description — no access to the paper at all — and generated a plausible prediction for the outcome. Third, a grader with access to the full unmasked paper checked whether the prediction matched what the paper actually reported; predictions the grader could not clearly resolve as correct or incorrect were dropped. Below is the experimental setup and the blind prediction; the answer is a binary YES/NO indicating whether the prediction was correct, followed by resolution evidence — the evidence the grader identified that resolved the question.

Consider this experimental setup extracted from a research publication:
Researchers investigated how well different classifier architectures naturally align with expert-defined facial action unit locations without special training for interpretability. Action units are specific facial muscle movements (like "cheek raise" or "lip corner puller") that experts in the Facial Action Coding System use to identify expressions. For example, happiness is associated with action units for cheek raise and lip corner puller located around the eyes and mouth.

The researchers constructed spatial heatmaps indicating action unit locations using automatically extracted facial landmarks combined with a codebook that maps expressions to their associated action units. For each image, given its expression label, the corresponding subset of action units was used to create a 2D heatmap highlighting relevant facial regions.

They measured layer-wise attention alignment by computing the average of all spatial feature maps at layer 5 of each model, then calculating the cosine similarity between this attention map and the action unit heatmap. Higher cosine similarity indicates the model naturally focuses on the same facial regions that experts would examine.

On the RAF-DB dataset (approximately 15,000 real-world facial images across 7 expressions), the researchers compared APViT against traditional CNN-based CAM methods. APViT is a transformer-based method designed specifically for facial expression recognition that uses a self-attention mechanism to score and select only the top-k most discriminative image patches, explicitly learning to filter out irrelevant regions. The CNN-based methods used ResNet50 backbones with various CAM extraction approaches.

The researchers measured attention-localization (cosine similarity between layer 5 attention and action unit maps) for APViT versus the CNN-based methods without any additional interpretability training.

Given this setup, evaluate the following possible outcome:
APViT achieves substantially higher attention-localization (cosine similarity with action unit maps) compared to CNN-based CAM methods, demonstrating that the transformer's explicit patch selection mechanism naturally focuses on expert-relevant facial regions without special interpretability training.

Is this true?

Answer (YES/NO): NO